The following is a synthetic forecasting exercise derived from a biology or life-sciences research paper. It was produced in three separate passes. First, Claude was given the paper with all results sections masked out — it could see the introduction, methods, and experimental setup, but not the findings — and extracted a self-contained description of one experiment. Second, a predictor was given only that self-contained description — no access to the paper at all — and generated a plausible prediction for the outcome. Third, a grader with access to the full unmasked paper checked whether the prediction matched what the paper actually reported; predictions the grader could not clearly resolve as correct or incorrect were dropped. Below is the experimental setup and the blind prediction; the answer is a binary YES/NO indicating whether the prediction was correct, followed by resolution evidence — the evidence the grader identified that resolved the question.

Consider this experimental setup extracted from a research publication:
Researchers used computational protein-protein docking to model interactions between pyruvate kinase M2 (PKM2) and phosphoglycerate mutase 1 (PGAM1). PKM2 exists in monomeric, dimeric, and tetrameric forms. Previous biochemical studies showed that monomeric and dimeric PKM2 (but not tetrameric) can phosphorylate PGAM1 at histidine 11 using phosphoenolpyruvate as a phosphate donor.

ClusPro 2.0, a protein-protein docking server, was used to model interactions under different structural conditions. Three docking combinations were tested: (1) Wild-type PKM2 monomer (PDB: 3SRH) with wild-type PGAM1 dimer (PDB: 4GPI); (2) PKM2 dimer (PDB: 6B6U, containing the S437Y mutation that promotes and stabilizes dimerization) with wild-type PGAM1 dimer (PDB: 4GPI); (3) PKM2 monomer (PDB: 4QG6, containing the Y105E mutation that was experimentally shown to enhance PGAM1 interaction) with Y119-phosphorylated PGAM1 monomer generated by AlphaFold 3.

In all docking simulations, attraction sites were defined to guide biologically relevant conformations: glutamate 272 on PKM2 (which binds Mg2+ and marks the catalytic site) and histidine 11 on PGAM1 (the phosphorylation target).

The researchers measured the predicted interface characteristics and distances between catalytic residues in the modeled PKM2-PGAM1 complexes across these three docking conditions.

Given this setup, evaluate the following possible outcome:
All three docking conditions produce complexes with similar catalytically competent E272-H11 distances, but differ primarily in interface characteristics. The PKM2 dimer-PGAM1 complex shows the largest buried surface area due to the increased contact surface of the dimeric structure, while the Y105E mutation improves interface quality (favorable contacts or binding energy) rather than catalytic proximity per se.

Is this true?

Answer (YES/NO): NO